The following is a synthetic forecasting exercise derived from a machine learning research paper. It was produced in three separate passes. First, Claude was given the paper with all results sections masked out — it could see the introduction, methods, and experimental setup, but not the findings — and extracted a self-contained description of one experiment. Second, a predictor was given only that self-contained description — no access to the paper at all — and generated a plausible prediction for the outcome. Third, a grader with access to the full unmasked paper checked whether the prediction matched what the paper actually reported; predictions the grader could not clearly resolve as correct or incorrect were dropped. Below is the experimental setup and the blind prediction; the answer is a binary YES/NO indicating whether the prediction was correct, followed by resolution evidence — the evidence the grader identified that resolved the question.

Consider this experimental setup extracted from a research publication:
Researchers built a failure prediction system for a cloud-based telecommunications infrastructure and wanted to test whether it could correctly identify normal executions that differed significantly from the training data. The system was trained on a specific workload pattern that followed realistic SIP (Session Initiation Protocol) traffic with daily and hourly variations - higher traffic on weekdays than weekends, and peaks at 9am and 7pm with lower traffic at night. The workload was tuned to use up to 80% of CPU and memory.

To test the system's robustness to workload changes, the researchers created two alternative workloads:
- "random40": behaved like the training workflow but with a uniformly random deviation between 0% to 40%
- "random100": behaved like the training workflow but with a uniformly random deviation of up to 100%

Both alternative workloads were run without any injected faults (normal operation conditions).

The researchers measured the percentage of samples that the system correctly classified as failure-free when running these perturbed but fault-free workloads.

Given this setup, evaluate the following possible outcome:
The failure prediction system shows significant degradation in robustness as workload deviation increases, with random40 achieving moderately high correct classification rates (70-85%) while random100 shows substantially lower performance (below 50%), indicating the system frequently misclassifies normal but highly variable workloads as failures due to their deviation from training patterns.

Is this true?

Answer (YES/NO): NO